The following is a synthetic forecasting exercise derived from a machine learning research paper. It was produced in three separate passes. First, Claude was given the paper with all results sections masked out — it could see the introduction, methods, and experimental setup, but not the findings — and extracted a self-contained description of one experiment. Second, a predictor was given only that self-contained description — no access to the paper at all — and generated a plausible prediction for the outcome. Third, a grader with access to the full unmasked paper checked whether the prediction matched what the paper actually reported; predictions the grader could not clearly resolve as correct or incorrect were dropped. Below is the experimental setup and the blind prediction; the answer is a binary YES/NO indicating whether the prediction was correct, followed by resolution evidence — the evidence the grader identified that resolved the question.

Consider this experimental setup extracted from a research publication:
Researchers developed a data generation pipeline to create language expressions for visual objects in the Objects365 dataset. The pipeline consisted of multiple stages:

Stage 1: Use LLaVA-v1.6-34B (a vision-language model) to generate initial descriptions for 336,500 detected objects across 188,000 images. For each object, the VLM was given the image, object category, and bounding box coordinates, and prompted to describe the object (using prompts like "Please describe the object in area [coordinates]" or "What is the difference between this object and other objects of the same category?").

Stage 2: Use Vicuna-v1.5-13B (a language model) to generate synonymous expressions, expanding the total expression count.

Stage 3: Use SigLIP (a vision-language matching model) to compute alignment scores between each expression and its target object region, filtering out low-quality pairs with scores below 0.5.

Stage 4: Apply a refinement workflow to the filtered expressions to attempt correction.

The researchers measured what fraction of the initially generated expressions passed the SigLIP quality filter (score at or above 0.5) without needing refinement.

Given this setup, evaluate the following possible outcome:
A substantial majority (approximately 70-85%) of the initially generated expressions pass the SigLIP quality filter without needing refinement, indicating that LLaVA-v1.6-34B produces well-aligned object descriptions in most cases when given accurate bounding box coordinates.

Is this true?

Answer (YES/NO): NO